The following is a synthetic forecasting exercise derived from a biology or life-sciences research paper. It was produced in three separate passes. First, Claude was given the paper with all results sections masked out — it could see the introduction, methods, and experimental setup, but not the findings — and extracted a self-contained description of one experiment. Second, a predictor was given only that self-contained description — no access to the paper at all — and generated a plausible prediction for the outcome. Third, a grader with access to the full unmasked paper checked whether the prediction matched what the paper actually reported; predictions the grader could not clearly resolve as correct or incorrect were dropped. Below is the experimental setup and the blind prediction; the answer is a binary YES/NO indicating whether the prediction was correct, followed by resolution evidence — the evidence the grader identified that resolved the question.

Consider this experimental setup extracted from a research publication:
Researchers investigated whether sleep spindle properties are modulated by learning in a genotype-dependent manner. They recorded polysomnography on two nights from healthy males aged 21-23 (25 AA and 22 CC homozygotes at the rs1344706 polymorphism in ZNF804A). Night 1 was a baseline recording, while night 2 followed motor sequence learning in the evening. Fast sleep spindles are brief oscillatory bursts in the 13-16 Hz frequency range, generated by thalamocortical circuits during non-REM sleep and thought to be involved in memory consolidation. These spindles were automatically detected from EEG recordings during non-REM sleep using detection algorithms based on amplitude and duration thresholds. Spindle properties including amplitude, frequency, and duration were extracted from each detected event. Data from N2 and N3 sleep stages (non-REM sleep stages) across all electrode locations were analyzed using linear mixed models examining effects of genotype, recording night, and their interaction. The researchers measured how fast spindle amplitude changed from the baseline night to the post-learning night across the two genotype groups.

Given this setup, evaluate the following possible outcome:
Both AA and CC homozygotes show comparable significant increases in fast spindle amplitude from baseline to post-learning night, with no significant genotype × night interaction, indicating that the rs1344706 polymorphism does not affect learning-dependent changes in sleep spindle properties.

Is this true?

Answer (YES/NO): NO